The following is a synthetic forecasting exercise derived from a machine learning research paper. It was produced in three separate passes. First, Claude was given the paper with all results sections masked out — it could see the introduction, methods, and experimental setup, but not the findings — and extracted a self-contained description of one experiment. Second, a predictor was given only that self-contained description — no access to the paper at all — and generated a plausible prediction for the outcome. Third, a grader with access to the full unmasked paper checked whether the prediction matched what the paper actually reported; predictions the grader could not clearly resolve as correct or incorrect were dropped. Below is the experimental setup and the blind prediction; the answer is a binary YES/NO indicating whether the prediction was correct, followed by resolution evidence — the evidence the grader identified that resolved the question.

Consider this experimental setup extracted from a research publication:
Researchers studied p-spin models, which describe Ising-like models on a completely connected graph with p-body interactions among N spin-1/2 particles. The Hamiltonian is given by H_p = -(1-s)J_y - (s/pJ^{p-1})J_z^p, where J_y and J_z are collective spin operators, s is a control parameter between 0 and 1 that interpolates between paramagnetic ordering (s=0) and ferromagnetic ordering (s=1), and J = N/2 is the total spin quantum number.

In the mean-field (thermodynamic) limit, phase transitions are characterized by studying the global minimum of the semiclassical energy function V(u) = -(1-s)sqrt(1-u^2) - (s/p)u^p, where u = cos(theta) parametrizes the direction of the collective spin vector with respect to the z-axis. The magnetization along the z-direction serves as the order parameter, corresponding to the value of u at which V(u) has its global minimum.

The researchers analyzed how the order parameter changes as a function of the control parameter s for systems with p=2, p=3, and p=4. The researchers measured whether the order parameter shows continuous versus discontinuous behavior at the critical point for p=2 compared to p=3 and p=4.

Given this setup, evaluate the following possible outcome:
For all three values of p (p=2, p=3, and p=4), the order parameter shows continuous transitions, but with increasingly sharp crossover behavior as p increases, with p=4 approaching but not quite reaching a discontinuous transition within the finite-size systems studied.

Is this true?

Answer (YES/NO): NO